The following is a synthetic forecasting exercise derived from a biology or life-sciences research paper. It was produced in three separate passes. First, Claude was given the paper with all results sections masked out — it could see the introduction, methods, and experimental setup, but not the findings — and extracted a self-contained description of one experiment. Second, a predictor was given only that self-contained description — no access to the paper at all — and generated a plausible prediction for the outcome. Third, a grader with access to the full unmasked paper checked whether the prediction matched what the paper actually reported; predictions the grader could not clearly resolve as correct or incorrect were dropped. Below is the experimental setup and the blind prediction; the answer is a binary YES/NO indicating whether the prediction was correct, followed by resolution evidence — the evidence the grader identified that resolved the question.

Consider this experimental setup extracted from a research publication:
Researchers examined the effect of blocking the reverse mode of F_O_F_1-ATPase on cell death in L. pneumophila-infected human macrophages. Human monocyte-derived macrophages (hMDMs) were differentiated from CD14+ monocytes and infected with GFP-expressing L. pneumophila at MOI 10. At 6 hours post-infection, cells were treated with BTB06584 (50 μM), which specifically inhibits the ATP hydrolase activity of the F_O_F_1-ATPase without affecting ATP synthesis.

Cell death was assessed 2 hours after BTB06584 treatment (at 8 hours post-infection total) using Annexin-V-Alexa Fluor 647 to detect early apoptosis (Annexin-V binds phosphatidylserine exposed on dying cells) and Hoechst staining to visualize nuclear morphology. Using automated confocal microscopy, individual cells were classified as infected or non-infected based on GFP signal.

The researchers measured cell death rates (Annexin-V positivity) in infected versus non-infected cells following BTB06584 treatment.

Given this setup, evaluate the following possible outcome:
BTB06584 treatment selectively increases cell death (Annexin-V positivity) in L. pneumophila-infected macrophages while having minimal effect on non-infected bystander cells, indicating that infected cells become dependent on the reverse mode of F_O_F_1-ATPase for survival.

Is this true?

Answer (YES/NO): YES